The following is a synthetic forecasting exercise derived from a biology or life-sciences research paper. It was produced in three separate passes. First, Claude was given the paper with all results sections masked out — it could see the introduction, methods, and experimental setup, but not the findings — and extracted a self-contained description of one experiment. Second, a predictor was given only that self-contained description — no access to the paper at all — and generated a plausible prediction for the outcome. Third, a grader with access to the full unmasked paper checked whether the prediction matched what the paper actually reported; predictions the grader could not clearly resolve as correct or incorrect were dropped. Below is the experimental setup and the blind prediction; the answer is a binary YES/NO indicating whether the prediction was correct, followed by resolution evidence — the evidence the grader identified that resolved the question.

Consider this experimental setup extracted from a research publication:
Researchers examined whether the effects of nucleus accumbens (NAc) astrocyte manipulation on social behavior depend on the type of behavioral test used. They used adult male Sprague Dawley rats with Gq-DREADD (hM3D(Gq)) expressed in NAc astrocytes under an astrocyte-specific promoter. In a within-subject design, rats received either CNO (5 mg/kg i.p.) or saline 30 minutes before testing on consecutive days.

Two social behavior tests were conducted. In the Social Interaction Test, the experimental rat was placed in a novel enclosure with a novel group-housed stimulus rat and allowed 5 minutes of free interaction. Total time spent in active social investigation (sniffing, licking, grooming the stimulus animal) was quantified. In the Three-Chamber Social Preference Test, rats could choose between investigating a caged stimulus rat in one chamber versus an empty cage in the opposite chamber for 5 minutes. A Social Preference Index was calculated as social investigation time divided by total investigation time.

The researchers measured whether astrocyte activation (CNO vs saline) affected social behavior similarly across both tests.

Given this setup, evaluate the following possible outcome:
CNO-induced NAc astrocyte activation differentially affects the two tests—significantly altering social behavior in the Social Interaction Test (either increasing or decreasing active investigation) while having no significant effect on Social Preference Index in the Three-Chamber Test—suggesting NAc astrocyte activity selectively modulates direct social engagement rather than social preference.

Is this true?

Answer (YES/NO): NO